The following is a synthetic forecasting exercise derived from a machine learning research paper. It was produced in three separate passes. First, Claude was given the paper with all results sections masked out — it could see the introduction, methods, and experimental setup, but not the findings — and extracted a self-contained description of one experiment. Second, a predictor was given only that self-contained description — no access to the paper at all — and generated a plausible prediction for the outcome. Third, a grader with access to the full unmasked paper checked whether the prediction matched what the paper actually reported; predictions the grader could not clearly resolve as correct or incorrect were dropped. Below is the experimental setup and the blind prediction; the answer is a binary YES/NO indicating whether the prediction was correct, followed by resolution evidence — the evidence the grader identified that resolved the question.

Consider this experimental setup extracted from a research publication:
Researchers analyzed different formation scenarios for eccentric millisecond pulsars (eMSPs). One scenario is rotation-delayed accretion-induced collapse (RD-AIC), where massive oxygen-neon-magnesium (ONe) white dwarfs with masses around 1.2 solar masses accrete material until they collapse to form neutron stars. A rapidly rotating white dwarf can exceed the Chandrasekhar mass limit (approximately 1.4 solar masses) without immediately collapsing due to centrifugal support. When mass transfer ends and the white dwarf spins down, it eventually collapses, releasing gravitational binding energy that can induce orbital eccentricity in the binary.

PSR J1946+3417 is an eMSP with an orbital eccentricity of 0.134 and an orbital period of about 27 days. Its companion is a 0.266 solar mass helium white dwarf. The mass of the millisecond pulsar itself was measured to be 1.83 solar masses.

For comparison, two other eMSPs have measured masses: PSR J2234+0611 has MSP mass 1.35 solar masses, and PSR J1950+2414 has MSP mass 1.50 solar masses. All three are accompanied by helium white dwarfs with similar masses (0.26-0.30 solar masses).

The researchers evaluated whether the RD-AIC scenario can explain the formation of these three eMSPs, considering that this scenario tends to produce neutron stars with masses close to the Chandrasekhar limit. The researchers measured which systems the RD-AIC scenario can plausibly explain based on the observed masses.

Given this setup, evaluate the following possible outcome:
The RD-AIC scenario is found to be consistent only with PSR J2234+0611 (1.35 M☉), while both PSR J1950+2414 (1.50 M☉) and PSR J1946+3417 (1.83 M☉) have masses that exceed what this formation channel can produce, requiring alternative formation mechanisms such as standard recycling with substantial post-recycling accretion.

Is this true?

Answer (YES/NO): NO